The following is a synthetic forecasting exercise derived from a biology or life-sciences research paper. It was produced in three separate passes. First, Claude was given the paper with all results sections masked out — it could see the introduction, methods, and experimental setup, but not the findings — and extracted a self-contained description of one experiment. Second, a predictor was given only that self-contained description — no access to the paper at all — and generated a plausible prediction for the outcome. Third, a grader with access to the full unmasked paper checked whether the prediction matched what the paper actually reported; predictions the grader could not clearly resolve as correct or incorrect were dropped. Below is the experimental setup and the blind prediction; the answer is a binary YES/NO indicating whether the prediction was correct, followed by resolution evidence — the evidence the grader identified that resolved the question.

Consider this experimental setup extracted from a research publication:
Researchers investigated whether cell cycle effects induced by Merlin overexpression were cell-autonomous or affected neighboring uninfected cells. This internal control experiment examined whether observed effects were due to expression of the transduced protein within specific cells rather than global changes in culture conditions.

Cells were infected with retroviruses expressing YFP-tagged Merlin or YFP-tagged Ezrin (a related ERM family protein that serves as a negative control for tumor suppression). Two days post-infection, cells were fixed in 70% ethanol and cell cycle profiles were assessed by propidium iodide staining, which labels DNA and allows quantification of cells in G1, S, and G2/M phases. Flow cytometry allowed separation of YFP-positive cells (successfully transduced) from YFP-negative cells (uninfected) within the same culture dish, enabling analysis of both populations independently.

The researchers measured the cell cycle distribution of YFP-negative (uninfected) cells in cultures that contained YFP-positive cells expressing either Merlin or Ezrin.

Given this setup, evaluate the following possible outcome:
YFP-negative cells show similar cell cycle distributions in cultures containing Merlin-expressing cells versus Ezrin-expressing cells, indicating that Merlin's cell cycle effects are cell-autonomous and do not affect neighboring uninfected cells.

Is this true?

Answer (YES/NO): YES